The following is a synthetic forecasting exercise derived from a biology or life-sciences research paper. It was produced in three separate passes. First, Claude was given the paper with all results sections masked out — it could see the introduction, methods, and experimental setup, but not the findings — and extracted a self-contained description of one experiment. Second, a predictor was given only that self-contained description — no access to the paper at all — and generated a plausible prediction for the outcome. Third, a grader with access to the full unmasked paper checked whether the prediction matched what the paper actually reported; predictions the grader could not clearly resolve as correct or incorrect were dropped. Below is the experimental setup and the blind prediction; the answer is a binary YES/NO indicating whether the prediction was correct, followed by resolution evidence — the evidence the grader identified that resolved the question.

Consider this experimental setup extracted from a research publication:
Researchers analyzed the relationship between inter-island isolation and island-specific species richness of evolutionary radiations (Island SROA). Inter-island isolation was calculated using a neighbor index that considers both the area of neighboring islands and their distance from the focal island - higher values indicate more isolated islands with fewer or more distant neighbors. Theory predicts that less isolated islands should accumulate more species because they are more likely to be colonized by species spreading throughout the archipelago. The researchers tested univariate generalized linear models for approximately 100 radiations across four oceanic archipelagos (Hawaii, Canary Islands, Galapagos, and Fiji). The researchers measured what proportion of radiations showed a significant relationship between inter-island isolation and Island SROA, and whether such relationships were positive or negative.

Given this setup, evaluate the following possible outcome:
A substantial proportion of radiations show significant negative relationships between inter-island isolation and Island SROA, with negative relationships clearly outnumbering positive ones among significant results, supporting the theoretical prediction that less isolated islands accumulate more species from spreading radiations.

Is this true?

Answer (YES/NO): YES